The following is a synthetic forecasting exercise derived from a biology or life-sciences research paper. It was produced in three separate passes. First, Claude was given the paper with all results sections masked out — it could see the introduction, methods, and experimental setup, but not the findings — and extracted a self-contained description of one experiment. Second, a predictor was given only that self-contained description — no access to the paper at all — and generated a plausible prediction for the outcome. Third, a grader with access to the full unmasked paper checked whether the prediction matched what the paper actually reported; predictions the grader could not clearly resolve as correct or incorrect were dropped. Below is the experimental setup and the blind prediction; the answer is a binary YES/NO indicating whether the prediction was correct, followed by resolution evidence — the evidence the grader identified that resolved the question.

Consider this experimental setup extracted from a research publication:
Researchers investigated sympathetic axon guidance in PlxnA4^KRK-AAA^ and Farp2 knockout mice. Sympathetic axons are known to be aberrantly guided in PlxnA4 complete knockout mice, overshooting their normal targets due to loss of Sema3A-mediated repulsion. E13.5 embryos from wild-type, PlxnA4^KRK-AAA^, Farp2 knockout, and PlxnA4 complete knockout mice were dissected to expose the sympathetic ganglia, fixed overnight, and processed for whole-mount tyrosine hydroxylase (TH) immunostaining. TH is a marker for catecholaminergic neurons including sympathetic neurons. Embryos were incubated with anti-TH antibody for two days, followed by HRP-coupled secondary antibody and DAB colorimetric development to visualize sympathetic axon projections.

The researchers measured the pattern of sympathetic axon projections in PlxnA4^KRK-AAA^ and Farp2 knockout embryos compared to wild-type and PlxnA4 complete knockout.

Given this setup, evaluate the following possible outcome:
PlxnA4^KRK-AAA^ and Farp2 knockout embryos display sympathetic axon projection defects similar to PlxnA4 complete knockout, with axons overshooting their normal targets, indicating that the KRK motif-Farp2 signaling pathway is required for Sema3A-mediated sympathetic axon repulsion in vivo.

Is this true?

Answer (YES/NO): NO